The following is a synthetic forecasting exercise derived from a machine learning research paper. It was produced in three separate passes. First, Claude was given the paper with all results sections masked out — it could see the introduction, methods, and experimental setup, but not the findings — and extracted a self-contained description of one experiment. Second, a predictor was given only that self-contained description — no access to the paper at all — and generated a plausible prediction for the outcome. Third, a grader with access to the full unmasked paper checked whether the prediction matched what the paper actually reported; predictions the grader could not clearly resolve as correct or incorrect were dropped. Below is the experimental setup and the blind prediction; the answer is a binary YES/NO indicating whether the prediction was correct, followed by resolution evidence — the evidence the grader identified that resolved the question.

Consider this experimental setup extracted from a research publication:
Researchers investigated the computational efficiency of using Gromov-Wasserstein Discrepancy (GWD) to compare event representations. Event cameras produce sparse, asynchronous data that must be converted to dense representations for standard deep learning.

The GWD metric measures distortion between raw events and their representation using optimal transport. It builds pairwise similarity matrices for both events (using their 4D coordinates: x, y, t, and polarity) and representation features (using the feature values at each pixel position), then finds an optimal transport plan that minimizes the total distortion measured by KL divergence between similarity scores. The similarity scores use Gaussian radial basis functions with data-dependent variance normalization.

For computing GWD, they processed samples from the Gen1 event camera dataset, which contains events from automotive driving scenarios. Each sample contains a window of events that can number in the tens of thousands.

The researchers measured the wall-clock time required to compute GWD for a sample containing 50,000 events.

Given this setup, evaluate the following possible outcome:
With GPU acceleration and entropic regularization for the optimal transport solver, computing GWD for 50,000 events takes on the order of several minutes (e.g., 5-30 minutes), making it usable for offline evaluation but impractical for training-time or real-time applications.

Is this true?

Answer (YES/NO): NO